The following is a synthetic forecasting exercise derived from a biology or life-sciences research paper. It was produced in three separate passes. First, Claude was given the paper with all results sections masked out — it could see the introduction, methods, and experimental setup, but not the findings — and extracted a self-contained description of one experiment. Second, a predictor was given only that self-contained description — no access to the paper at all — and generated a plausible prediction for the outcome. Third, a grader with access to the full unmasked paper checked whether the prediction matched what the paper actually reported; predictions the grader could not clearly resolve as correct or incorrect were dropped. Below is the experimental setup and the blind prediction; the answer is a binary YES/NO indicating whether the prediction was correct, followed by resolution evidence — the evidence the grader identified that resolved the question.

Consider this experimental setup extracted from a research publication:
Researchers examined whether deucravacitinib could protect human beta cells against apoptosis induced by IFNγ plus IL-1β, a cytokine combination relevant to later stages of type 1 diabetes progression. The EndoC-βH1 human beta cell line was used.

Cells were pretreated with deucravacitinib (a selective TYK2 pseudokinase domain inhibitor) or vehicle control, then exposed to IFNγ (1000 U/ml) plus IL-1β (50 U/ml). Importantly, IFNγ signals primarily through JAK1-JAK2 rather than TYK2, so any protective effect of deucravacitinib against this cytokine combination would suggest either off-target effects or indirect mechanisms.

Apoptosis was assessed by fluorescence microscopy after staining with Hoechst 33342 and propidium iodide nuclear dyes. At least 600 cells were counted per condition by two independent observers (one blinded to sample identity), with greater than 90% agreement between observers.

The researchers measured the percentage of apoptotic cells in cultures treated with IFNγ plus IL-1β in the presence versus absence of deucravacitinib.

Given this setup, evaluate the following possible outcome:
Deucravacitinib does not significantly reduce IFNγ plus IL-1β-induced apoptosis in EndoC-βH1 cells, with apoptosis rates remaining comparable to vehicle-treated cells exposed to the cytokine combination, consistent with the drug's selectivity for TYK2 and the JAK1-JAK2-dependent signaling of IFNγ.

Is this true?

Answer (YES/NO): NO